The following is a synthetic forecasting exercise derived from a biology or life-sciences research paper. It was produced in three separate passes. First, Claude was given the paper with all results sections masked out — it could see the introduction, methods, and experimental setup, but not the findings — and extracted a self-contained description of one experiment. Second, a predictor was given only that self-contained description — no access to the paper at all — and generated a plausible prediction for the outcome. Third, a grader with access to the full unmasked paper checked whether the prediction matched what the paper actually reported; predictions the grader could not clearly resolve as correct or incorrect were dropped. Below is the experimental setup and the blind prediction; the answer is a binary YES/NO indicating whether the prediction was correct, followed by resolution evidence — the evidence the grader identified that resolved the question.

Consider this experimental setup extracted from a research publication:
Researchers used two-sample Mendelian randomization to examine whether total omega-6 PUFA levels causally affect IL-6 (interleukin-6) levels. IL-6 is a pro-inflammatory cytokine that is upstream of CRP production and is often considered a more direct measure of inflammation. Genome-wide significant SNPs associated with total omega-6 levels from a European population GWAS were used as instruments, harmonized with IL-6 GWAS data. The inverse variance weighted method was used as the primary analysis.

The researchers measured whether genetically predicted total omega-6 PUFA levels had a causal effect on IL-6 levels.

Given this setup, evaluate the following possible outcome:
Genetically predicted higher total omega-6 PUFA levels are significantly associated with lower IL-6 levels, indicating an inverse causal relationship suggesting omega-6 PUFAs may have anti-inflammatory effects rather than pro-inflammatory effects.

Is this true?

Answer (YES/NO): NO